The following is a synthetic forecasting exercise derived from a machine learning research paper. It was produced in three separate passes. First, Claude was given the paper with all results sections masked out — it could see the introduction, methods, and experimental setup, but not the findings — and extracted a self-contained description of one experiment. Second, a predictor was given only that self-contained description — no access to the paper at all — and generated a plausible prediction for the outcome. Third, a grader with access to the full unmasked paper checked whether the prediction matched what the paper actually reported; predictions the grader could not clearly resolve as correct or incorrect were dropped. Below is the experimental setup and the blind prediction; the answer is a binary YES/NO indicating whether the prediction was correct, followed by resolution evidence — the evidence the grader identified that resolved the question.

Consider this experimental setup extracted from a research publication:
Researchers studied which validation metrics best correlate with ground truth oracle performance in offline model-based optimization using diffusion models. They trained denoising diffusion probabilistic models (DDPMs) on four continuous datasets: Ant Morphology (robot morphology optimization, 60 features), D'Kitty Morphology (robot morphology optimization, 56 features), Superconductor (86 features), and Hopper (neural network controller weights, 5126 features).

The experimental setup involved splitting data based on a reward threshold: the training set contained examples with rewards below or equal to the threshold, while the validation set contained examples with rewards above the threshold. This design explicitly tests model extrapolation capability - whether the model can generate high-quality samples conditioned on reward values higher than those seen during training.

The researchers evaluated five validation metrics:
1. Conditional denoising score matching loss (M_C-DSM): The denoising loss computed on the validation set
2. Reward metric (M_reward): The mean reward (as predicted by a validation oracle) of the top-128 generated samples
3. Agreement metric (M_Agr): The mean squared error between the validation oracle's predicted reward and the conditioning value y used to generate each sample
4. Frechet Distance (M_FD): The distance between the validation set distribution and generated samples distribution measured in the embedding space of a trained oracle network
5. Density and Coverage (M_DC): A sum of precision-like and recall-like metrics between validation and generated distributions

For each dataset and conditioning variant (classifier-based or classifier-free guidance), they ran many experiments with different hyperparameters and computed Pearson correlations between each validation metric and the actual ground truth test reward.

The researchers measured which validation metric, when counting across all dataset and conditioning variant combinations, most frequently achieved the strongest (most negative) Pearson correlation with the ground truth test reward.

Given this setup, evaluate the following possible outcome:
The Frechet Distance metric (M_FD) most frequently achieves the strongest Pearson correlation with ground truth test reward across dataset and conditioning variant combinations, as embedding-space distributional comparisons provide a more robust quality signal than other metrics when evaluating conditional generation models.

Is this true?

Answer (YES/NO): NO